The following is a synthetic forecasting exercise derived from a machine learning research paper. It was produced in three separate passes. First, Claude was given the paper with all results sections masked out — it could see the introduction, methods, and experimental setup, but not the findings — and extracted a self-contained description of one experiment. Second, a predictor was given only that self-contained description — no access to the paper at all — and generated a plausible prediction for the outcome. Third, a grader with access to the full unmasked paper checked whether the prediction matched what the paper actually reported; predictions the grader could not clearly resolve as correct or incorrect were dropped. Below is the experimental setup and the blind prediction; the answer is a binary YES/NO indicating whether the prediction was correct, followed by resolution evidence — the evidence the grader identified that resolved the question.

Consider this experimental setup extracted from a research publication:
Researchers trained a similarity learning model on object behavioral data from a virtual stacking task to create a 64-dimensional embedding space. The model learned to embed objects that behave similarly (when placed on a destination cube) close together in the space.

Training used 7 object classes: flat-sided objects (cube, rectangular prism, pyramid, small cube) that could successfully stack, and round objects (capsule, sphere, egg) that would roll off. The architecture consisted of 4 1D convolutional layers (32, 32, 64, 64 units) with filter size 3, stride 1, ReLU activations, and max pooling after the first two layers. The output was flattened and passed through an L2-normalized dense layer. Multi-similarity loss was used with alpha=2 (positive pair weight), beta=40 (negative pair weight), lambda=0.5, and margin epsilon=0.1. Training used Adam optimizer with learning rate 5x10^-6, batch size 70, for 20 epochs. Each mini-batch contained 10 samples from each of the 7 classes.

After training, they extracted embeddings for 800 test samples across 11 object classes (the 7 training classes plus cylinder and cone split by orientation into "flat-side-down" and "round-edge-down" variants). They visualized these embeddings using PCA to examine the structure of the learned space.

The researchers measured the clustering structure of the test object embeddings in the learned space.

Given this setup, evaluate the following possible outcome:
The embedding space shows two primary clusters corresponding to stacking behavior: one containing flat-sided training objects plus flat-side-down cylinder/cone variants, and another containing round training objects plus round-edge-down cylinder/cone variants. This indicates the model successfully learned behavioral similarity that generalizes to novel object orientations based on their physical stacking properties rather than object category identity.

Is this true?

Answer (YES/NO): YES